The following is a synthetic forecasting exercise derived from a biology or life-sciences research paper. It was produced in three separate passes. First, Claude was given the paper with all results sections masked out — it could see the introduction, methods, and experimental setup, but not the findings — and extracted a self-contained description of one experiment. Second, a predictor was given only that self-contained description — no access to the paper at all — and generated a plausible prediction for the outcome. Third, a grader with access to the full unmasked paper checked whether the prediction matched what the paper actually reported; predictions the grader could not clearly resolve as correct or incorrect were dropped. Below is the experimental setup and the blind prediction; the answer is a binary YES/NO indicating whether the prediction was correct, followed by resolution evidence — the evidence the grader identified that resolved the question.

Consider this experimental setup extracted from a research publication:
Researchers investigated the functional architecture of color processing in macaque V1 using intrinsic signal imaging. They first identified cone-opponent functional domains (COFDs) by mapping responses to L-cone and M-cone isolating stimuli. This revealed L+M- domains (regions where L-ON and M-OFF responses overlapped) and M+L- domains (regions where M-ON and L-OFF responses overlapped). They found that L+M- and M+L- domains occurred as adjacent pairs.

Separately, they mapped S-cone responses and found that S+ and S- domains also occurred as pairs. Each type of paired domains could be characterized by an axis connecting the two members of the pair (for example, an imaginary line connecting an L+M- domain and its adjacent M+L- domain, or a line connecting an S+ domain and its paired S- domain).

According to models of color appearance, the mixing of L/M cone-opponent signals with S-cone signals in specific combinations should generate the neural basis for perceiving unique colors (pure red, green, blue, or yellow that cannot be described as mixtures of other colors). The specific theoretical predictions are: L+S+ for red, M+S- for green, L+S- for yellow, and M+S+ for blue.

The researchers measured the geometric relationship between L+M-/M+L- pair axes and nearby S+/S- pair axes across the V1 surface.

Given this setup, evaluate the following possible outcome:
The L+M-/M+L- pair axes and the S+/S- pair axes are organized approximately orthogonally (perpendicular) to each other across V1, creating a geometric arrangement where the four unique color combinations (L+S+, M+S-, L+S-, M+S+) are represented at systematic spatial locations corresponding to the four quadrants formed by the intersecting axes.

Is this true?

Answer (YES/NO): NO